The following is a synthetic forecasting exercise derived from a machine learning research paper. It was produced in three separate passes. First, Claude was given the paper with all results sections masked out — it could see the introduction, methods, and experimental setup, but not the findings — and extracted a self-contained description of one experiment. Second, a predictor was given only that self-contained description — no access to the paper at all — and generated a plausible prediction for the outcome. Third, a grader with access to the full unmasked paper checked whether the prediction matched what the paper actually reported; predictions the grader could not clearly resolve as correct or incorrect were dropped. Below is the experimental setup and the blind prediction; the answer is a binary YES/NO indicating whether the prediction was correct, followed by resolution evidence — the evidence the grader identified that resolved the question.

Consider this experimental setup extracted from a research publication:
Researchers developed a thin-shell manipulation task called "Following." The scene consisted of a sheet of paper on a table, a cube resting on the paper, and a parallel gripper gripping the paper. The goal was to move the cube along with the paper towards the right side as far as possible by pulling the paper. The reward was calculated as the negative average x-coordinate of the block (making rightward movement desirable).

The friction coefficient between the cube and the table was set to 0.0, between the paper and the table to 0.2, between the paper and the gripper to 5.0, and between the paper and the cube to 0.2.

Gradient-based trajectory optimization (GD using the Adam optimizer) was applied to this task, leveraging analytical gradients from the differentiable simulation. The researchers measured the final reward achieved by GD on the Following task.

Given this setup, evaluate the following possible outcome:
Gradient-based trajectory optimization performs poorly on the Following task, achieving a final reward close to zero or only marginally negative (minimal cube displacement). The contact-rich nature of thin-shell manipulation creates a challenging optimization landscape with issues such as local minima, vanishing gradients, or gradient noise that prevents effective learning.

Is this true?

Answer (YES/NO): YES